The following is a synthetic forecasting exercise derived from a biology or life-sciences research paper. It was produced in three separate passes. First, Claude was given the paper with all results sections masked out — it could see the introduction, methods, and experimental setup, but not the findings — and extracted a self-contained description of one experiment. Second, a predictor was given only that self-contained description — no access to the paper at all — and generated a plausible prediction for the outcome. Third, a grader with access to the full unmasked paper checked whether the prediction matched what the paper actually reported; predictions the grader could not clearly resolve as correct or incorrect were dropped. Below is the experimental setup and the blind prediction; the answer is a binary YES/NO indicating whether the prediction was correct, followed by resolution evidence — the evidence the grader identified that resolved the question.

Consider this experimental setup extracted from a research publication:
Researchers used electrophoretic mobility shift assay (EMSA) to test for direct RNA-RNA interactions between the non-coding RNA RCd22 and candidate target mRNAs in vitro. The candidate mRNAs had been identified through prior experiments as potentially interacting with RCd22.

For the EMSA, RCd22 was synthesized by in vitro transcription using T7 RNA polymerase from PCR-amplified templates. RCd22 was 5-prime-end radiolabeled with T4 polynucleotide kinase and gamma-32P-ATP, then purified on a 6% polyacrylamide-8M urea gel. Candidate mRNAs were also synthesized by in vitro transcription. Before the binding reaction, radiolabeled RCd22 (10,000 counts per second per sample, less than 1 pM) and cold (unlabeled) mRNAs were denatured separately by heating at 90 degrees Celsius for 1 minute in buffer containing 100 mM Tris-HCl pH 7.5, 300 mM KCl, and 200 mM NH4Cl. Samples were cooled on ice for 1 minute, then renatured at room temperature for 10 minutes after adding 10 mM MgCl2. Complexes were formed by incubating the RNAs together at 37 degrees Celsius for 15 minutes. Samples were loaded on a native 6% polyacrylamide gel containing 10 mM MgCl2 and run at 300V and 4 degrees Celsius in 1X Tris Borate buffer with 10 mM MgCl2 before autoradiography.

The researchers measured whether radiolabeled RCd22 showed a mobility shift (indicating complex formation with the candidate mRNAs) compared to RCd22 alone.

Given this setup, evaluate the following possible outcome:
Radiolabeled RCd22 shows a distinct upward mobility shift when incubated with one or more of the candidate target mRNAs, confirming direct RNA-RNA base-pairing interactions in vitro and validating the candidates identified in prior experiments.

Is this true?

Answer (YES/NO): NO